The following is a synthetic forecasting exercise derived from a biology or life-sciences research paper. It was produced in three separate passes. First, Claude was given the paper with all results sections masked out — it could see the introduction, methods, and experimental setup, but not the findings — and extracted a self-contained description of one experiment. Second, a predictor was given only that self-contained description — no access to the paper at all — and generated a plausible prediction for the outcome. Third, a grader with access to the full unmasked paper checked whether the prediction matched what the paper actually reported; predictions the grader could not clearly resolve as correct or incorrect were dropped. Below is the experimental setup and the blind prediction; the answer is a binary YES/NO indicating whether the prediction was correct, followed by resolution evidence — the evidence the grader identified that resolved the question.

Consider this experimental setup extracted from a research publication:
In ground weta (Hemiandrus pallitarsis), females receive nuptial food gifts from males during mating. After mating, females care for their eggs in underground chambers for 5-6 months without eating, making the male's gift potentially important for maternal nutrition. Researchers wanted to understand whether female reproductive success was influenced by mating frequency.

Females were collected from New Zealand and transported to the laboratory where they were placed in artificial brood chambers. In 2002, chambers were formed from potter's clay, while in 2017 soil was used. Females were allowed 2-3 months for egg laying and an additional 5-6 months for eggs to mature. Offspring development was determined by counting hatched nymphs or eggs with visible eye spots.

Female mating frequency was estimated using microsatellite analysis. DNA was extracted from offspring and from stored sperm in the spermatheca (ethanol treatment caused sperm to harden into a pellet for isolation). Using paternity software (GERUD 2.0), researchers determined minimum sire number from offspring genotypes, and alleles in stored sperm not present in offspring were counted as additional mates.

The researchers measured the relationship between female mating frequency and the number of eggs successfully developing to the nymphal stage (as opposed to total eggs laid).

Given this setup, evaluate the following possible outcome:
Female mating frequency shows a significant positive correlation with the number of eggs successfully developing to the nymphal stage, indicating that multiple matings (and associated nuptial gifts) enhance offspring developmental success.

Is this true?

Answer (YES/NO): YES